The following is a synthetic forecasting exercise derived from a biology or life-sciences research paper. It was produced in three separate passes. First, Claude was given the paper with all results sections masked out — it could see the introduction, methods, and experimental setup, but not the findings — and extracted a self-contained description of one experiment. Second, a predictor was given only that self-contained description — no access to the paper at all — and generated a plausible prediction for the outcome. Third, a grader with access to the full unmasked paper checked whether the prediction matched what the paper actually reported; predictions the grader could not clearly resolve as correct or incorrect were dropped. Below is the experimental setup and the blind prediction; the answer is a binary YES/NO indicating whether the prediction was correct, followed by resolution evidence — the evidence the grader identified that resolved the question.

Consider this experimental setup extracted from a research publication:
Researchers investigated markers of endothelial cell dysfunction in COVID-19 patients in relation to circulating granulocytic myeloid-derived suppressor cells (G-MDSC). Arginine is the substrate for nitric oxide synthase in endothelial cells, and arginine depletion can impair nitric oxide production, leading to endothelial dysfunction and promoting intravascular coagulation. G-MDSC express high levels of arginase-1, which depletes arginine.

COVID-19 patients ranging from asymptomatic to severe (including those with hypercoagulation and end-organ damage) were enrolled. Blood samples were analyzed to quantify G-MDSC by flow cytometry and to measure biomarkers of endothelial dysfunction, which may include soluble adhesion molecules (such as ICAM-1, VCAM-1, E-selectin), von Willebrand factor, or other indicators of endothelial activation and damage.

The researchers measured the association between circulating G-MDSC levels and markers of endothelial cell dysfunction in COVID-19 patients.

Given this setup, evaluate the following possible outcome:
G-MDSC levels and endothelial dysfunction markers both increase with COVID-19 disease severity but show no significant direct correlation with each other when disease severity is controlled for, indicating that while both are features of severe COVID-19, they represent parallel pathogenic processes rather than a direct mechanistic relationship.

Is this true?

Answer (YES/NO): NO